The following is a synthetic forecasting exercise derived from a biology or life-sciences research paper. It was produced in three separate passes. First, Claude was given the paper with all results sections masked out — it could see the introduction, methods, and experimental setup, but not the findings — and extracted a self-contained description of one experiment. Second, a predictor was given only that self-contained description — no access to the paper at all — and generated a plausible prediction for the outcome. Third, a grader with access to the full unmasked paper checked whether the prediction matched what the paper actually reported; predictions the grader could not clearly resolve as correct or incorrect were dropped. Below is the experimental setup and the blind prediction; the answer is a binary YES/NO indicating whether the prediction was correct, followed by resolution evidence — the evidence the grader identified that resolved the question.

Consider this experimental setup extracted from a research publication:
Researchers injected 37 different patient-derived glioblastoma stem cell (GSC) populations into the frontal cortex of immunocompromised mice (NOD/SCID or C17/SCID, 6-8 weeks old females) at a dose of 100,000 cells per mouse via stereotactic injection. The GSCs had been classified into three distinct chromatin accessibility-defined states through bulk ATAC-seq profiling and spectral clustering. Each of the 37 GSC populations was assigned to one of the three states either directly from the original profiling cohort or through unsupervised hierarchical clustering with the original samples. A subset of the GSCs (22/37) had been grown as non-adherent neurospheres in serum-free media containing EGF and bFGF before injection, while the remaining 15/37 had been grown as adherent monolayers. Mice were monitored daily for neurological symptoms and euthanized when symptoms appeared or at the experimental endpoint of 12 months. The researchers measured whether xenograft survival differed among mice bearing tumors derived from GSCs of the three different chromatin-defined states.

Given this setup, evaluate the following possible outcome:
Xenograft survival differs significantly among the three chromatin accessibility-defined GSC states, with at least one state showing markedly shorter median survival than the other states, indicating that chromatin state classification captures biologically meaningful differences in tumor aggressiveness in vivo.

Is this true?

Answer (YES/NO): YES